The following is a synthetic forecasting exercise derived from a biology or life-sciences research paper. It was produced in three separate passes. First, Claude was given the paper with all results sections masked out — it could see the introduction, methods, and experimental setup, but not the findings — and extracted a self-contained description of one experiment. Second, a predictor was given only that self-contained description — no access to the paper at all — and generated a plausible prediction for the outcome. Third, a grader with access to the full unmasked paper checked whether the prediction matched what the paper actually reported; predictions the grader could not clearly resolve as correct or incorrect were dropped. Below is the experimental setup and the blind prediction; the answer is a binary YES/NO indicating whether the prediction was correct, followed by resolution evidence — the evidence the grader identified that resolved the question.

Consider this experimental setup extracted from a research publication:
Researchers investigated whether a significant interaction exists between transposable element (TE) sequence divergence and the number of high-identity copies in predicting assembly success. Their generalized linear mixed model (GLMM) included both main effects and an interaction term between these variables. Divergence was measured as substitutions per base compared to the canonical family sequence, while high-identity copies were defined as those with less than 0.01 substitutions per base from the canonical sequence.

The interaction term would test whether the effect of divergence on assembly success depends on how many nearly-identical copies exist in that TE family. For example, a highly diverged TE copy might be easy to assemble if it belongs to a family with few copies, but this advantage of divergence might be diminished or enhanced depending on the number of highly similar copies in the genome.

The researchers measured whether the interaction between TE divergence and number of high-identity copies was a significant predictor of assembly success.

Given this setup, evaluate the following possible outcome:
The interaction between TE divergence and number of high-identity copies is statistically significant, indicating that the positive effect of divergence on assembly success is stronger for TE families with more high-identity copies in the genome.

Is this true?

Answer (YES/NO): YES